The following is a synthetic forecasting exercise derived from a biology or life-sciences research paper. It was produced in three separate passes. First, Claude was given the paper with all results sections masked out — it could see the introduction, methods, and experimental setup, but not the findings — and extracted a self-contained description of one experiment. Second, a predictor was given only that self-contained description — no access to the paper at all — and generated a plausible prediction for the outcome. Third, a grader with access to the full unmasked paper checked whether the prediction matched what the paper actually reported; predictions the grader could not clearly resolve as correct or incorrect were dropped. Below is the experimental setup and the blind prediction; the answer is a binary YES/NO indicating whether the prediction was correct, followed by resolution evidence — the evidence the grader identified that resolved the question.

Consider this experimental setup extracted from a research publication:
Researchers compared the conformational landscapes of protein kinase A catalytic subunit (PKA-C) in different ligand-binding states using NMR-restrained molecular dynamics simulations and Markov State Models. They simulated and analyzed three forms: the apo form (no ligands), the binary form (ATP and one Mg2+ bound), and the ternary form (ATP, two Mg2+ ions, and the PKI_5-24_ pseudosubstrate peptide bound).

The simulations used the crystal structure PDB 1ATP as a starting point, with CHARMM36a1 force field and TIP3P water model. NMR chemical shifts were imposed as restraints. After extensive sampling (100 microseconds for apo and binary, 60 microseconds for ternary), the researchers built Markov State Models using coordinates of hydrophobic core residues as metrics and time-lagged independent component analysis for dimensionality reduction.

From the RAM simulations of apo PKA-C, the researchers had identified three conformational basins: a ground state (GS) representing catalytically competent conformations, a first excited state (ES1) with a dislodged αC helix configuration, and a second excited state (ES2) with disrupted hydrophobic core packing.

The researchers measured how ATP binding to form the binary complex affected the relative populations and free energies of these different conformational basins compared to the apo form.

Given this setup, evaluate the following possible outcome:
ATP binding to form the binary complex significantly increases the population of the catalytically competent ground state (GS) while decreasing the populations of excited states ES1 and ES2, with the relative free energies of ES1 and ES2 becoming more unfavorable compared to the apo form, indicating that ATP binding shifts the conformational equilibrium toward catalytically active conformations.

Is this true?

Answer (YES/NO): YES